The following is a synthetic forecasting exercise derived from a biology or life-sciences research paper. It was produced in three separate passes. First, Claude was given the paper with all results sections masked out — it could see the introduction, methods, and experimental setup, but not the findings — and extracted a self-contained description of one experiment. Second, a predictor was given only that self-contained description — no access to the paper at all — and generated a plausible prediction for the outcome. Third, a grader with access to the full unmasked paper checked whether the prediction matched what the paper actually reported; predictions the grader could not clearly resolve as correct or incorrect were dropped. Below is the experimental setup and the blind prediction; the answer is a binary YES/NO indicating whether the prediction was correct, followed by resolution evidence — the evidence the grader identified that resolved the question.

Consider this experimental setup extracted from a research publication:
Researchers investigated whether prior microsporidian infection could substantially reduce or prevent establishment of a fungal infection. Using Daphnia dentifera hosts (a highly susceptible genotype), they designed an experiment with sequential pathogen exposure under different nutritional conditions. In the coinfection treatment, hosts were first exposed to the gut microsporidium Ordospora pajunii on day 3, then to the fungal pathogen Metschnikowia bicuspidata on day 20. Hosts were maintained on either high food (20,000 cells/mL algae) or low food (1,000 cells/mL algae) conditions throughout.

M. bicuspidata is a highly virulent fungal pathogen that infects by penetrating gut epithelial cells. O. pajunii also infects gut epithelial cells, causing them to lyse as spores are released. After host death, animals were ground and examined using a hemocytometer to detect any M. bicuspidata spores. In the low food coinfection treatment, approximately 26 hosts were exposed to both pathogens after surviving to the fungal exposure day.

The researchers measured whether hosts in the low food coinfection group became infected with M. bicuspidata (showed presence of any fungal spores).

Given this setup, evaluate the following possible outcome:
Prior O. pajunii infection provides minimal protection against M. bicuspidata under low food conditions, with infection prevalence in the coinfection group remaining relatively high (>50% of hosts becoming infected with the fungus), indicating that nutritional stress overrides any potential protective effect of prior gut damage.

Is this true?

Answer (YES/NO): NO